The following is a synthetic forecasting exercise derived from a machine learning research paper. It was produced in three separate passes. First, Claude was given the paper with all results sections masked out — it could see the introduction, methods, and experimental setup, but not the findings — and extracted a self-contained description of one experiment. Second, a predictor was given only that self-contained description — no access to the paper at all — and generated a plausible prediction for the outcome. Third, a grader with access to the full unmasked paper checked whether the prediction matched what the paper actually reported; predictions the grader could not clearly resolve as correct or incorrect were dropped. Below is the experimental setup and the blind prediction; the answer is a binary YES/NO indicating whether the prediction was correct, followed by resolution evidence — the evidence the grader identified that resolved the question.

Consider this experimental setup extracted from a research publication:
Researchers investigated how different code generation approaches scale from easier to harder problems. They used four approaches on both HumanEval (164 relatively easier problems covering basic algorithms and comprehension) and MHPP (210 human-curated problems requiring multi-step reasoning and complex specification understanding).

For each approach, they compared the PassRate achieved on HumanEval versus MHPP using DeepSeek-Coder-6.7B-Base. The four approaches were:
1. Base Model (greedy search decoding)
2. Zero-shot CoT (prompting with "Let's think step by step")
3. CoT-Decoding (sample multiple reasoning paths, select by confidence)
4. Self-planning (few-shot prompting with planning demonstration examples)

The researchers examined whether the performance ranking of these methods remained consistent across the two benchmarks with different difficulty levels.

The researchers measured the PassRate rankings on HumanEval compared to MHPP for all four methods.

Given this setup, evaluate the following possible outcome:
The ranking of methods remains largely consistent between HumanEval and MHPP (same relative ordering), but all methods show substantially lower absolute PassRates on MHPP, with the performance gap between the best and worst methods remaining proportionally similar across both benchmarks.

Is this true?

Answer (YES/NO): NO